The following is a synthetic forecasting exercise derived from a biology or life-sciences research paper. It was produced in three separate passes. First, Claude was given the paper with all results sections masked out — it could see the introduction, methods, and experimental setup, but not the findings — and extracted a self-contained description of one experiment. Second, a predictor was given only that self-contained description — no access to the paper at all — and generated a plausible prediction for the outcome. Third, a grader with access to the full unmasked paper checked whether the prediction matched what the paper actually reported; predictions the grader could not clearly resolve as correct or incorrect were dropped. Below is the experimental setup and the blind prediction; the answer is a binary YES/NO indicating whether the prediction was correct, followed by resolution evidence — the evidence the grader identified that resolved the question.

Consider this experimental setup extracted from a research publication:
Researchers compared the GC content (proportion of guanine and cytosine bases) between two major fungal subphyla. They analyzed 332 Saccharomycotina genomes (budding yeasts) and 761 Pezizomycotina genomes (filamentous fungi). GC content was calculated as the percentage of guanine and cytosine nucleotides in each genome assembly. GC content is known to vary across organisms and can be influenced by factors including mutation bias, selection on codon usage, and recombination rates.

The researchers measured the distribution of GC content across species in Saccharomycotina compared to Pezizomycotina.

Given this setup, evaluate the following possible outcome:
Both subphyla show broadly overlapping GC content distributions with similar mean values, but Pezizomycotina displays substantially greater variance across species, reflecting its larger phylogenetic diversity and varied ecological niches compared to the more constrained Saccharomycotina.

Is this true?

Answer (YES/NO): NO